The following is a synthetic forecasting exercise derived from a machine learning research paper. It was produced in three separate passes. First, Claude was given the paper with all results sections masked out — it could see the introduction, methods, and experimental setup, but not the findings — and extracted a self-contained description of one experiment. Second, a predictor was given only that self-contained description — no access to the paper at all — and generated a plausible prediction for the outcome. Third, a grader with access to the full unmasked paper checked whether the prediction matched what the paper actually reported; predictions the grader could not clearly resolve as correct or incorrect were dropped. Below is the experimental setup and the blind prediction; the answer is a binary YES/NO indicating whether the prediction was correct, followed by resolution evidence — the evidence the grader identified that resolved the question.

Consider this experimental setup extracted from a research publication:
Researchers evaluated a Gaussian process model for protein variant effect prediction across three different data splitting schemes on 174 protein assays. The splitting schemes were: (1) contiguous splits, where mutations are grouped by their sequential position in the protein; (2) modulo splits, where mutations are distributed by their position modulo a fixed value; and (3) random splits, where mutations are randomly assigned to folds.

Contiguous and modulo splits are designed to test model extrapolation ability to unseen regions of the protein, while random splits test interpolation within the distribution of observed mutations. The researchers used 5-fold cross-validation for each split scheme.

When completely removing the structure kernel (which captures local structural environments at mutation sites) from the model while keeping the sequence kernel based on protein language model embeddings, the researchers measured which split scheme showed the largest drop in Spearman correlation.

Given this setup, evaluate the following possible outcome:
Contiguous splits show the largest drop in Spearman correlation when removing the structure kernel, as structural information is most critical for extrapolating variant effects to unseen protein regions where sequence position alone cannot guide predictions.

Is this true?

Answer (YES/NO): YES